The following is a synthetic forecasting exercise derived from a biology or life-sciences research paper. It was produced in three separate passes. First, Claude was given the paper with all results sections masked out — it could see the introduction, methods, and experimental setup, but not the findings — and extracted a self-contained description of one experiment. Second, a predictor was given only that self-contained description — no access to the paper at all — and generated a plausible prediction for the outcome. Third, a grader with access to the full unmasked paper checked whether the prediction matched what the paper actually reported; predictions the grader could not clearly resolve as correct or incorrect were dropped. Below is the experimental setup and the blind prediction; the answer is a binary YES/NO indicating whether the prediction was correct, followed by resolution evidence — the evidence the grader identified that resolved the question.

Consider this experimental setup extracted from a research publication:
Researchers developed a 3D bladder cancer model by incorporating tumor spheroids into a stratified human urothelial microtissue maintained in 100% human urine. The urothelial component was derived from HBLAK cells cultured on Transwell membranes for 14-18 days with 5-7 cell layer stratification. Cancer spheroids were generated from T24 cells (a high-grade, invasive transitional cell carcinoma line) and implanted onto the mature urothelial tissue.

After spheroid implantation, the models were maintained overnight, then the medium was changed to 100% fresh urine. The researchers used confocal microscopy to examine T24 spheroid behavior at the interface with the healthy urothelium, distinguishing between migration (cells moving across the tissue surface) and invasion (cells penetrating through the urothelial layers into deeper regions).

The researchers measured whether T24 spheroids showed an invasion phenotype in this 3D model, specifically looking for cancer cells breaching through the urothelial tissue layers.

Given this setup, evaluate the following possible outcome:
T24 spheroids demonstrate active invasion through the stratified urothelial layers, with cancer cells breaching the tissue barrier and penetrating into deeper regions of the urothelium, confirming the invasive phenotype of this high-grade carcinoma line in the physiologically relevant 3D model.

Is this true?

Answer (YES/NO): NO